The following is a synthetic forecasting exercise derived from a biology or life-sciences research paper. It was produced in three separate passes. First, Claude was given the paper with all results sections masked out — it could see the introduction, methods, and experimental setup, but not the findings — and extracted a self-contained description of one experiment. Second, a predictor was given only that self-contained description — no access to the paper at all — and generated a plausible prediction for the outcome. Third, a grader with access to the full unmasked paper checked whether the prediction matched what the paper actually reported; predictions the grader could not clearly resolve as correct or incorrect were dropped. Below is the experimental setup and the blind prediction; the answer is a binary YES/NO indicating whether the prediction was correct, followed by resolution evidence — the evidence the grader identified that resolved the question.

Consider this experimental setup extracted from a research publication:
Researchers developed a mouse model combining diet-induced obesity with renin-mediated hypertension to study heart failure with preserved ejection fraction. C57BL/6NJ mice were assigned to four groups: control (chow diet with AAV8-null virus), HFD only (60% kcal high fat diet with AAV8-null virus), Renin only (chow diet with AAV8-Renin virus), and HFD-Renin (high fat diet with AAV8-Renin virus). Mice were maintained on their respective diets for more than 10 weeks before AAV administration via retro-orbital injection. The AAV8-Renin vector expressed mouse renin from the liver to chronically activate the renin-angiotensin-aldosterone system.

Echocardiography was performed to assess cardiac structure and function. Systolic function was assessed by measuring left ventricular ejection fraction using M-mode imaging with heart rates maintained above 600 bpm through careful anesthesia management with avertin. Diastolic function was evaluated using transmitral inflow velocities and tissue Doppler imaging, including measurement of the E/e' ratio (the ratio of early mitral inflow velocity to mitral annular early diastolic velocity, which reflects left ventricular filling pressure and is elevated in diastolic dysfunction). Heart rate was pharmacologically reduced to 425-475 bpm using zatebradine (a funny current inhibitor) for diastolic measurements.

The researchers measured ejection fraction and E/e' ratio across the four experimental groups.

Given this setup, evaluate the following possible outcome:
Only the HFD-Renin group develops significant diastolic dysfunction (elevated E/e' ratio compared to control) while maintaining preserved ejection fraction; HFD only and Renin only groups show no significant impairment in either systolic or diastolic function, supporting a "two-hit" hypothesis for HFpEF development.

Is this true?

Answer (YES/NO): YES